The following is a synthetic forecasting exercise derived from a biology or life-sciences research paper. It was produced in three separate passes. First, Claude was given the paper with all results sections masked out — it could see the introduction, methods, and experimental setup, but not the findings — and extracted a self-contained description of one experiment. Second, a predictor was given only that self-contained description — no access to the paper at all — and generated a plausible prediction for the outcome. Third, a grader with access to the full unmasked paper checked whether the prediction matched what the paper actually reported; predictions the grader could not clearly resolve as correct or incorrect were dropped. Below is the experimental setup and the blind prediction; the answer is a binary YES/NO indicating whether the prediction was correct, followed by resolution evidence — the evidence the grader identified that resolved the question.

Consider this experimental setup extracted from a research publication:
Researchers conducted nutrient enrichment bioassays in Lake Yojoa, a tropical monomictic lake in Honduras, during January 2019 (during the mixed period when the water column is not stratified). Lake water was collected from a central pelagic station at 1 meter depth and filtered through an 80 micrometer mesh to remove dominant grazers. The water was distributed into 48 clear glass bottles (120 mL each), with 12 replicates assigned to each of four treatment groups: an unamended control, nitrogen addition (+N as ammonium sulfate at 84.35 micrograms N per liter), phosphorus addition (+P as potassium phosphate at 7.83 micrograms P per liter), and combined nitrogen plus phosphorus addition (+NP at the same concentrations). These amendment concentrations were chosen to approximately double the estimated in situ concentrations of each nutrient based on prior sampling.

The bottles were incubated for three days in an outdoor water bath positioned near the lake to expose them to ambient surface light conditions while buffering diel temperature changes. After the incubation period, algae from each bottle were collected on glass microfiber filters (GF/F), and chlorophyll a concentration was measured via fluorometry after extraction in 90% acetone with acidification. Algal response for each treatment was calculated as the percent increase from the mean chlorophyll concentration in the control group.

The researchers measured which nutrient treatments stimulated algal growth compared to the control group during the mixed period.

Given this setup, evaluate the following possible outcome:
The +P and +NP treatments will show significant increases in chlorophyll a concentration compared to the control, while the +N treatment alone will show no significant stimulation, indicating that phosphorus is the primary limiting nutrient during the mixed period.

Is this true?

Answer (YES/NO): YES